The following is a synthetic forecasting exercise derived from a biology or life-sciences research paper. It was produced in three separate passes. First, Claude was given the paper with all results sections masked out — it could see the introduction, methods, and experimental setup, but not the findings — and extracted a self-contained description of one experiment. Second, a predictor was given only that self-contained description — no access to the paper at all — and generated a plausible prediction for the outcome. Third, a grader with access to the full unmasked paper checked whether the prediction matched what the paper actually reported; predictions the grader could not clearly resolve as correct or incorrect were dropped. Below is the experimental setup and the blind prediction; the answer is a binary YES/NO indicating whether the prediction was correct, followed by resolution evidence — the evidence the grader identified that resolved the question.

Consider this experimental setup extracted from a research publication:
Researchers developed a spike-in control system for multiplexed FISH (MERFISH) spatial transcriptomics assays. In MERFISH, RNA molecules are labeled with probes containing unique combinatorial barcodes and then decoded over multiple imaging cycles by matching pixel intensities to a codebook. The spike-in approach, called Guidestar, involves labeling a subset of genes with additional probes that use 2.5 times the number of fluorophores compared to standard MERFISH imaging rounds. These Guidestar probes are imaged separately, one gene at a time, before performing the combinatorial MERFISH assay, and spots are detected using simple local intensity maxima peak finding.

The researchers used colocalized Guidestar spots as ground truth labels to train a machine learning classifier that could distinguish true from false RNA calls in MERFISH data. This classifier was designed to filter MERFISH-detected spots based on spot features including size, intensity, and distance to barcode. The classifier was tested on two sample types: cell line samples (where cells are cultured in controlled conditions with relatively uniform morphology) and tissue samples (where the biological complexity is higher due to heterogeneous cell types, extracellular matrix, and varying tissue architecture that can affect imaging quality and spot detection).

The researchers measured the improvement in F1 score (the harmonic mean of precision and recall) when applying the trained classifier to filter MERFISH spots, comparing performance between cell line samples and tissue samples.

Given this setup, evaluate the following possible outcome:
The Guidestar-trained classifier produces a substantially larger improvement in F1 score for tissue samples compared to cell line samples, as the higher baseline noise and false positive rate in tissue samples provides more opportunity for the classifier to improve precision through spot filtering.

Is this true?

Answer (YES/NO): NO